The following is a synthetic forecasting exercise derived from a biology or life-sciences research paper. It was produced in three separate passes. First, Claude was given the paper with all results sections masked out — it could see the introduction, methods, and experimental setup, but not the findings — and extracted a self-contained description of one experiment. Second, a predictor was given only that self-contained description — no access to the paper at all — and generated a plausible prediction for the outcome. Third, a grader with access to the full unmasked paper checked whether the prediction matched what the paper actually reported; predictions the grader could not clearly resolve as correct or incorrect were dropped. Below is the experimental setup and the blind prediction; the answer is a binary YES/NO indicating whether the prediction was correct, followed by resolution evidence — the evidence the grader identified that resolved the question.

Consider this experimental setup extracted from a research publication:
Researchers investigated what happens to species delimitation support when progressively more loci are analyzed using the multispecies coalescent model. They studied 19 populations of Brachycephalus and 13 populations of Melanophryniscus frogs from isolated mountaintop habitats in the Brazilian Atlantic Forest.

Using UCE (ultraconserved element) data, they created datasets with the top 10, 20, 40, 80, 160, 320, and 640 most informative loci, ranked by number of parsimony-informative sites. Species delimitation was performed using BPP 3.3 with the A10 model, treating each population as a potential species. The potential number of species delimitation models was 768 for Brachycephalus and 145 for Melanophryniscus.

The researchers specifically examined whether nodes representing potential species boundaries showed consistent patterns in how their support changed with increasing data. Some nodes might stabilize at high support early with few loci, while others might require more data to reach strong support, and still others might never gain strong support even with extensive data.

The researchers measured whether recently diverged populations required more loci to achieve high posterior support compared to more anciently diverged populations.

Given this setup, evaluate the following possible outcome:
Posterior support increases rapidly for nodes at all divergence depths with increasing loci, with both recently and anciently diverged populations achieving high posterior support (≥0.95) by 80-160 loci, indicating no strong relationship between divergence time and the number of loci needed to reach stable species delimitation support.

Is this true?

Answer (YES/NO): NO